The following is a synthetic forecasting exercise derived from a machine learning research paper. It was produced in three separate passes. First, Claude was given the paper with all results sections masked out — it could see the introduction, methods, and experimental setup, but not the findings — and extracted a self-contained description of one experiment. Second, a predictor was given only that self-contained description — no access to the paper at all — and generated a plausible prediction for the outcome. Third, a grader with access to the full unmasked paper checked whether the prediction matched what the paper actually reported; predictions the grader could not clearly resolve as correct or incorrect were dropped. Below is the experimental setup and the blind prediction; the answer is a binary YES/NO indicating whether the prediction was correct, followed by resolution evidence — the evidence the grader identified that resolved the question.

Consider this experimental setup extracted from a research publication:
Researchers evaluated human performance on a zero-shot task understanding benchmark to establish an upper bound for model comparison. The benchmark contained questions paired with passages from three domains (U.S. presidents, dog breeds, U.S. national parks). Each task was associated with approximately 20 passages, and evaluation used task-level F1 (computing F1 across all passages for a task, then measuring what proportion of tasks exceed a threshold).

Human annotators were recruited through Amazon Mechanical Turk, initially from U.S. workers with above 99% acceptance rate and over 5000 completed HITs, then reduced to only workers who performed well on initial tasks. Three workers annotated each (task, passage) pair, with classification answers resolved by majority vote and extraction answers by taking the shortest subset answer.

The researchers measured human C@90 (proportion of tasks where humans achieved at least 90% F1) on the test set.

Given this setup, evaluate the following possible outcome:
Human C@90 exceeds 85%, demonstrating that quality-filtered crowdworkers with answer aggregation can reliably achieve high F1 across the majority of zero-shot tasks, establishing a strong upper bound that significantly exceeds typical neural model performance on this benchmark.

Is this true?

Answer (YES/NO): NO